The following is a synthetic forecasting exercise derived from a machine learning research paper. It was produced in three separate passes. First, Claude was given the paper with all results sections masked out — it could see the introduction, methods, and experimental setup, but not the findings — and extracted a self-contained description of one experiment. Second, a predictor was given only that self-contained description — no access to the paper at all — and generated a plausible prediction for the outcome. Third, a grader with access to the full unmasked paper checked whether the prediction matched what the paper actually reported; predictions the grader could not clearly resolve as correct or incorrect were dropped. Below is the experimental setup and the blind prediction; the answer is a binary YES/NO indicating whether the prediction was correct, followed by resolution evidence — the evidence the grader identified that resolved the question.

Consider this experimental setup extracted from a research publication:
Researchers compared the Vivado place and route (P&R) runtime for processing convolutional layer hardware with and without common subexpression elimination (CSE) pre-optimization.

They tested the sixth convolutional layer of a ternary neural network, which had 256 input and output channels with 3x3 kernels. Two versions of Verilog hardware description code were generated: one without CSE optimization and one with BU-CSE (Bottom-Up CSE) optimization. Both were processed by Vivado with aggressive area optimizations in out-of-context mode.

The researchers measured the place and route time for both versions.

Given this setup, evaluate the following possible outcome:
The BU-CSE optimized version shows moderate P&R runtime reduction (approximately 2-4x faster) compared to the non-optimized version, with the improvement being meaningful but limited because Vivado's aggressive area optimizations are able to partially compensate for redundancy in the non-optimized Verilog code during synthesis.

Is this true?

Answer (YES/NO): YES